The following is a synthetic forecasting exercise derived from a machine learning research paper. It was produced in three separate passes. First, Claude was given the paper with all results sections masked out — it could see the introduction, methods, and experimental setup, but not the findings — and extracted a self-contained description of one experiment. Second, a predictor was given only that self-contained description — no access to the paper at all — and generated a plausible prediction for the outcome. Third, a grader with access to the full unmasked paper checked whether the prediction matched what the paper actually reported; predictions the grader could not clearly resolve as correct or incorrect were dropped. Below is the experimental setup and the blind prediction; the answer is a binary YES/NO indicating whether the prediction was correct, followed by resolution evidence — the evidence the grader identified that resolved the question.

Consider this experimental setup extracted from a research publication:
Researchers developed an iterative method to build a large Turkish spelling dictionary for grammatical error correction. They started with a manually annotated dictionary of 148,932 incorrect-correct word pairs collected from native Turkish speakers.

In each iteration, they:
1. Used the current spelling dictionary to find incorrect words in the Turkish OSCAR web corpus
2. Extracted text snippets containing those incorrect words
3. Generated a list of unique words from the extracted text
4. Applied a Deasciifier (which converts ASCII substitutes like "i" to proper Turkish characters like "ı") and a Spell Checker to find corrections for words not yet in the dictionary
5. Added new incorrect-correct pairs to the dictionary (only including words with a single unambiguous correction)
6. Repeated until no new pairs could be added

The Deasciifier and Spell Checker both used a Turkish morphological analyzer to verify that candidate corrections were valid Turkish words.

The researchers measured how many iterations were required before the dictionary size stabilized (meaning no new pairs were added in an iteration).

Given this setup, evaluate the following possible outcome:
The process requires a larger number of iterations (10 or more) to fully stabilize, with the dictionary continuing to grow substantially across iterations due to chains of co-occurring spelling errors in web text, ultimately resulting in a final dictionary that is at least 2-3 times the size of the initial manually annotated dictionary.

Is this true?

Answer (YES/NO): NO